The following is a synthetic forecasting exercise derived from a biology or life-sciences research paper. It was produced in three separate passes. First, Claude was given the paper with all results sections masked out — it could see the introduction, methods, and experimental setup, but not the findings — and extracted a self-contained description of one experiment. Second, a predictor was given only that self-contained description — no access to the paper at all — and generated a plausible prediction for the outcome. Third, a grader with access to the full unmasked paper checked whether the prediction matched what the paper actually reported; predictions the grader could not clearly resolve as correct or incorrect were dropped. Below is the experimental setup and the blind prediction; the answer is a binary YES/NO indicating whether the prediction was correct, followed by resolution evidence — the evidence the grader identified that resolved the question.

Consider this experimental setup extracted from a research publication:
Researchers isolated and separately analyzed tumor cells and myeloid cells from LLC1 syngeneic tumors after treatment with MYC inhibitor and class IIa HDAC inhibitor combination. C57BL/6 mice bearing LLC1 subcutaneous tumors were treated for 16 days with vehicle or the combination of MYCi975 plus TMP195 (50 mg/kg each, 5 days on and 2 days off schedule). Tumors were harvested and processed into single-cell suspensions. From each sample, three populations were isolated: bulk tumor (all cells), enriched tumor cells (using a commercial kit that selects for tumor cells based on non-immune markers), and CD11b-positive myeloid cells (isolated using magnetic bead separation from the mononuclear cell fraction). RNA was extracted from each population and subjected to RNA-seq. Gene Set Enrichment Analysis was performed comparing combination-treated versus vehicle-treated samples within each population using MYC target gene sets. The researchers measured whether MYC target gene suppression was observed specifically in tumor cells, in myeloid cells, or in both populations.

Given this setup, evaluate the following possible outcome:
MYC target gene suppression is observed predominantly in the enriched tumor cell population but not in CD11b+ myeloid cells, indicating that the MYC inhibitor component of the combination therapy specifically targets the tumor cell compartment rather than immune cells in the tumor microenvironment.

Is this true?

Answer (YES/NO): YES